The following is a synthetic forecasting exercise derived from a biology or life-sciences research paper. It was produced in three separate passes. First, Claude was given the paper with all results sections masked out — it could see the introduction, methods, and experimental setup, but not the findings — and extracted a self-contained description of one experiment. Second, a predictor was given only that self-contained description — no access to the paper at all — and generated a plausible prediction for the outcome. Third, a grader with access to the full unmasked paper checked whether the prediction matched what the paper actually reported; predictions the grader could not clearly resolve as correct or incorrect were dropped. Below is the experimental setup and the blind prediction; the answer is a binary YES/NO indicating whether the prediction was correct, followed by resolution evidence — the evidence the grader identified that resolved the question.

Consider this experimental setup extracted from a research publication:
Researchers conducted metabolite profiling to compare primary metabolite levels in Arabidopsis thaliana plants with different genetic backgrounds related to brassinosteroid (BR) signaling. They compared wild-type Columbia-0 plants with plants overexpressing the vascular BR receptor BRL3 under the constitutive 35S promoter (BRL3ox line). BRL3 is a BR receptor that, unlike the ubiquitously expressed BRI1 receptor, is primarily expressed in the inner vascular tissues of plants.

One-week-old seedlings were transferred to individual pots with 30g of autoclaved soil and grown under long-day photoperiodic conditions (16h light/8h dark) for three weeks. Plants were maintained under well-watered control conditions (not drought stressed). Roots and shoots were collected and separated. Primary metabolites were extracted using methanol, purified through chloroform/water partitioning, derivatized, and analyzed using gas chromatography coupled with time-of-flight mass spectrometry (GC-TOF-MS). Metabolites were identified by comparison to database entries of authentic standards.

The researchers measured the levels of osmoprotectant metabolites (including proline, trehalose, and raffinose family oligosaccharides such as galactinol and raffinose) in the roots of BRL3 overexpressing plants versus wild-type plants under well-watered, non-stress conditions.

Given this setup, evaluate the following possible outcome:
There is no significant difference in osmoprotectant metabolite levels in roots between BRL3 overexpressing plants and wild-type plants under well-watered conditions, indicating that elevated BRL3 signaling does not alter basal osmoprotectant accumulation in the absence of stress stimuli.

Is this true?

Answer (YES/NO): NO